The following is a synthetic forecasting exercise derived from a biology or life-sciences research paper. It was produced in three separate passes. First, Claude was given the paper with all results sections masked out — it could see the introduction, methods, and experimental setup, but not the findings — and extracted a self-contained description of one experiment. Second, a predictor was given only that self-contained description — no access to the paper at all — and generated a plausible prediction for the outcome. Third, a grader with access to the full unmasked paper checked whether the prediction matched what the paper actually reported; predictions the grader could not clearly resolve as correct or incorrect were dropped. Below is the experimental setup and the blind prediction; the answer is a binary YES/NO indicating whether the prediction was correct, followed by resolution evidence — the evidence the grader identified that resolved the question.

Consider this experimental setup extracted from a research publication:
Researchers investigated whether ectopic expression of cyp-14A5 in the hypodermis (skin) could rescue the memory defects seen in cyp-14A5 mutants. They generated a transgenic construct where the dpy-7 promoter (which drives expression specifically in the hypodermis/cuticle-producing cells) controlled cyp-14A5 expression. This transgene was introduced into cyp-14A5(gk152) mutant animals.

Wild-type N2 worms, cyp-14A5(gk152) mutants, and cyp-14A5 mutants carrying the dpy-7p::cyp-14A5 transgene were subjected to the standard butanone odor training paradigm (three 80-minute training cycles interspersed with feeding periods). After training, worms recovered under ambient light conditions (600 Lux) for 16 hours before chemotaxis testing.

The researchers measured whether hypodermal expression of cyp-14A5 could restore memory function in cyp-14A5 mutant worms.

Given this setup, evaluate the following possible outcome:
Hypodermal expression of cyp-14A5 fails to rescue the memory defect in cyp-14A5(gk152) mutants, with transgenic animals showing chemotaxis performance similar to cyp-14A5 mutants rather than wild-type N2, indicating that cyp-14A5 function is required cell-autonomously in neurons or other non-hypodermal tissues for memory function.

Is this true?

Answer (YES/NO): NO